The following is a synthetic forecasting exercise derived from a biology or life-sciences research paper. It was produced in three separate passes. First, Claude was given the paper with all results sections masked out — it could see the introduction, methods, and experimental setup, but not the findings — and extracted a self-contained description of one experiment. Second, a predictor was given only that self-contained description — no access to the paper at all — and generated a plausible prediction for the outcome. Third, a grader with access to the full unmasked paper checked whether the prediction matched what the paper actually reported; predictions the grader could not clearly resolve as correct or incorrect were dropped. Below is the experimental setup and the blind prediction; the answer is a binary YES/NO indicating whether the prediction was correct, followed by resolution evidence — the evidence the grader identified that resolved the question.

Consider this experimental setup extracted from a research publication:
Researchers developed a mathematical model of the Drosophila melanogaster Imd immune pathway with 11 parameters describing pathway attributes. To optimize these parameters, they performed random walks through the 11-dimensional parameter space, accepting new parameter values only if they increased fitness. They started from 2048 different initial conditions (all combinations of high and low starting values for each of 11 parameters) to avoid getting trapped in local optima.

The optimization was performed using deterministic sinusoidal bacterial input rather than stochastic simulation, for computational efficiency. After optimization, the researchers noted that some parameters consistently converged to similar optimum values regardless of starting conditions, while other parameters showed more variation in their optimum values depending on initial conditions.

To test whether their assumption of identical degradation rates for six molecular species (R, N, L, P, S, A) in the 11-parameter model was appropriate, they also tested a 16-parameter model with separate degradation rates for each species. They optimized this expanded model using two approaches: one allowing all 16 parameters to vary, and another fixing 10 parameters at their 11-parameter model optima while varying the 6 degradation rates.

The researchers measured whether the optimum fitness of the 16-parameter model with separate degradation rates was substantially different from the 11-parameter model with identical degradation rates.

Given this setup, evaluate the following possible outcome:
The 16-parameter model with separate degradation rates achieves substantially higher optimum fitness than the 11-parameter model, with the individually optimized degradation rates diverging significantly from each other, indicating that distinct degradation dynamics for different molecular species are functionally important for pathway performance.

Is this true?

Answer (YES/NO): NO